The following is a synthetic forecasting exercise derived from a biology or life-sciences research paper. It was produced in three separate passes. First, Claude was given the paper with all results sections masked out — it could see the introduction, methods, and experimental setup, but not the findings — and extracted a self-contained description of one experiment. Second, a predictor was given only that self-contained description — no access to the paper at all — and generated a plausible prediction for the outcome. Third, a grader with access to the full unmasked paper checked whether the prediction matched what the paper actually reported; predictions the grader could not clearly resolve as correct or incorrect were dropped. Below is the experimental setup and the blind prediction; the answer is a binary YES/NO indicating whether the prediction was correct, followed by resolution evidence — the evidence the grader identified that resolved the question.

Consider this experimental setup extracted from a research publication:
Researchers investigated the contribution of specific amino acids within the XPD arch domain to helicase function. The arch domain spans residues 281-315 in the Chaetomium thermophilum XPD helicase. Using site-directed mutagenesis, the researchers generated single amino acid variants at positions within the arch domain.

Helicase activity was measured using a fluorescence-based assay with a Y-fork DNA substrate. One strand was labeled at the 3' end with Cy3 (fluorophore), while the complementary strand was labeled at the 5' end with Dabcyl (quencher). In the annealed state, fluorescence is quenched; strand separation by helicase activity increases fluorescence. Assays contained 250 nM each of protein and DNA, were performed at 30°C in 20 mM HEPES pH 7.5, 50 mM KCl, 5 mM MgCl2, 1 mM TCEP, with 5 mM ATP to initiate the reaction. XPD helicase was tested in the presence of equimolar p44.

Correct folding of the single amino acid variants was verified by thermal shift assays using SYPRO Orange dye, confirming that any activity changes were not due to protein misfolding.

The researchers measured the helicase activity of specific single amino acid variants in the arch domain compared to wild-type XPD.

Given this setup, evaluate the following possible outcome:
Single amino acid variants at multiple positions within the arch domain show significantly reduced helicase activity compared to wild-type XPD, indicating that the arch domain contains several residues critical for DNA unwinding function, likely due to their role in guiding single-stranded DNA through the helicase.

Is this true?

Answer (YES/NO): NO